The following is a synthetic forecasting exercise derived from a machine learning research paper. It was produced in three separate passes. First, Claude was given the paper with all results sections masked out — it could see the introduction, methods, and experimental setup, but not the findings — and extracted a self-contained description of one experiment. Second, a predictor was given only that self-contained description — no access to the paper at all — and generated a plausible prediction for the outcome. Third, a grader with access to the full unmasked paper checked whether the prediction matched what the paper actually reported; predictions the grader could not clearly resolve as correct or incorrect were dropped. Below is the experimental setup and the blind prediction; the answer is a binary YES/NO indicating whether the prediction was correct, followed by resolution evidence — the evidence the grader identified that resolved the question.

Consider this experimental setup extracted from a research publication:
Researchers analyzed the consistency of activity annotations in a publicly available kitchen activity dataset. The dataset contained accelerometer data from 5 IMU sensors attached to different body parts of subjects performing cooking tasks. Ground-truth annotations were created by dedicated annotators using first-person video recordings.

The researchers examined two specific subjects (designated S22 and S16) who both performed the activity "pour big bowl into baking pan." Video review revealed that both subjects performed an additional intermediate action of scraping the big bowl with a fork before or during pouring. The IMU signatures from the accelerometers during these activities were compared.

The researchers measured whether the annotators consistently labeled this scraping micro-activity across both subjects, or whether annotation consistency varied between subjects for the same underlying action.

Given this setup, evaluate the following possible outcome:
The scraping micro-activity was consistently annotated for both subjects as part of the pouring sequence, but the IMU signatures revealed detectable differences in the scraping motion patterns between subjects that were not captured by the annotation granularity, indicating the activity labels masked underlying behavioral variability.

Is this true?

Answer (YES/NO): NO